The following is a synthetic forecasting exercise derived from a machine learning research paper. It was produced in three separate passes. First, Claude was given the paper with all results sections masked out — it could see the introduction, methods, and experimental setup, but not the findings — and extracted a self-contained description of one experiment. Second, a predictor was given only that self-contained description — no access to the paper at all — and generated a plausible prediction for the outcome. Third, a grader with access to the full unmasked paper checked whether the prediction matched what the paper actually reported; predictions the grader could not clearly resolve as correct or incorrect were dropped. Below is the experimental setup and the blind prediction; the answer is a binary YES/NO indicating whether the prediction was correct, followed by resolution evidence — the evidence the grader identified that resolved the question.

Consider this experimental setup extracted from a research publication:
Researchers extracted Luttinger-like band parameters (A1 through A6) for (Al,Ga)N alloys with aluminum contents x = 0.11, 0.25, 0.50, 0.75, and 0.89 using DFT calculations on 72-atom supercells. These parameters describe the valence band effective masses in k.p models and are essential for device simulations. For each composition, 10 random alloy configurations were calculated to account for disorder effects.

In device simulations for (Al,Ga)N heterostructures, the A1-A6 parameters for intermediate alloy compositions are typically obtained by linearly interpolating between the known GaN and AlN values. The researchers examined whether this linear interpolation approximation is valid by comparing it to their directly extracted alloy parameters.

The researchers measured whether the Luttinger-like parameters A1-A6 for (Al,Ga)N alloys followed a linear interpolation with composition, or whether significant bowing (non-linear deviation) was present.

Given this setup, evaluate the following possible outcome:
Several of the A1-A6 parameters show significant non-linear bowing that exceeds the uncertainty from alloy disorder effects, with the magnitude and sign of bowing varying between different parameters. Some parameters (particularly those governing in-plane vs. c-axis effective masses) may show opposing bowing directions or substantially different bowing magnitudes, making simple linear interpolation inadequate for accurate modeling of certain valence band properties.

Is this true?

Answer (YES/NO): YES